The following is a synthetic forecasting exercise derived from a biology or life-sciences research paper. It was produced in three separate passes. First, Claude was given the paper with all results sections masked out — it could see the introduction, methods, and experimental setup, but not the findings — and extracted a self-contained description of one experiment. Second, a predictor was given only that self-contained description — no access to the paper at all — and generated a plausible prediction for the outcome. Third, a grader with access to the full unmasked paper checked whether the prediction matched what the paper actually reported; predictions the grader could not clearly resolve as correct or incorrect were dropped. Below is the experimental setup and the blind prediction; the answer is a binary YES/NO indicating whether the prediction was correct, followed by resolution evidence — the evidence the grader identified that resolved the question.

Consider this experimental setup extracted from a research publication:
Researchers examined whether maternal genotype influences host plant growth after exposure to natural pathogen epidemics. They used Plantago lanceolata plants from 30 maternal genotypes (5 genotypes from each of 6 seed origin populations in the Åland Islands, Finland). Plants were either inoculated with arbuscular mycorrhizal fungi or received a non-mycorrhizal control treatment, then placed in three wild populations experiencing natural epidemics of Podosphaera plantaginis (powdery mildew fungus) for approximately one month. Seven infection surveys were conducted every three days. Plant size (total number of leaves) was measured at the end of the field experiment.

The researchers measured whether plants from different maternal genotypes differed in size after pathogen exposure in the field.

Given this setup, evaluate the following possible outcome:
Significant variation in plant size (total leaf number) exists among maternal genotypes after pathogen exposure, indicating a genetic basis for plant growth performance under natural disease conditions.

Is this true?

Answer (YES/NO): YES